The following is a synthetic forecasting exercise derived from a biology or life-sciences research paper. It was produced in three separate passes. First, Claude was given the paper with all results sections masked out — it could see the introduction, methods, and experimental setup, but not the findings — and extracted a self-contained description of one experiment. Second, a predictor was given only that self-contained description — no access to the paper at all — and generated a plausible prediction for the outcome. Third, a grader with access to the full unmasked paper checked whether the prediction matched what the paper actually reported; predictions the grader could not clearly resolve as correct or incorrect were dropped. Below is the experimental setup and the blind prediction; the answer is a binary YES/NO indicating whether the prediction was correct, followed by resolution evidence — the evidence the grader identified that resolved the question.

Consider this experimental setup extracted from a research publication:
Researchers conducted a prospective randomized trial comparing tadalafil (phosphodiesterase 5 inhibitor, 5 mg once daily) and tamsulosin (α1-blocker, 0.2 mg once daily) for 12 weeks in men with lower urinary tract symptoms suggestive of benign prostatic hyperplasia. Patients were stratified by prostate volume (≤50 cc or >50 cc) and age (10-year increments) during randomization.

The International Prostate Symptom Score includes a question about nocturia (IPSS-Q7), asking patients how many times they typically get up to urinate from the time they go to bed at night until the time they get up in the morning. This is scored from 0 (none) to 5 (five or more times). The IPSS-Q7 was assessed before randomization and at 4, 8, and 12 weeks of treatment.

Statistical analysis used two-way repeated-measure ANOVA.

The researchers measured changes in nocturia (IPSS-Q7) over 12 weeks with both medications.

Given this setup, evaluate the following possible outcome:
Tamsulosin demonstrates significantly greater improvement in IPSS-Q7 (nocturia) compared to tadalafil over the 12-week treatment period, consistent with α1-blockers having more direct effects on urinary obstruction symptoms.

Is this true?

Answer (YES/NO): NO